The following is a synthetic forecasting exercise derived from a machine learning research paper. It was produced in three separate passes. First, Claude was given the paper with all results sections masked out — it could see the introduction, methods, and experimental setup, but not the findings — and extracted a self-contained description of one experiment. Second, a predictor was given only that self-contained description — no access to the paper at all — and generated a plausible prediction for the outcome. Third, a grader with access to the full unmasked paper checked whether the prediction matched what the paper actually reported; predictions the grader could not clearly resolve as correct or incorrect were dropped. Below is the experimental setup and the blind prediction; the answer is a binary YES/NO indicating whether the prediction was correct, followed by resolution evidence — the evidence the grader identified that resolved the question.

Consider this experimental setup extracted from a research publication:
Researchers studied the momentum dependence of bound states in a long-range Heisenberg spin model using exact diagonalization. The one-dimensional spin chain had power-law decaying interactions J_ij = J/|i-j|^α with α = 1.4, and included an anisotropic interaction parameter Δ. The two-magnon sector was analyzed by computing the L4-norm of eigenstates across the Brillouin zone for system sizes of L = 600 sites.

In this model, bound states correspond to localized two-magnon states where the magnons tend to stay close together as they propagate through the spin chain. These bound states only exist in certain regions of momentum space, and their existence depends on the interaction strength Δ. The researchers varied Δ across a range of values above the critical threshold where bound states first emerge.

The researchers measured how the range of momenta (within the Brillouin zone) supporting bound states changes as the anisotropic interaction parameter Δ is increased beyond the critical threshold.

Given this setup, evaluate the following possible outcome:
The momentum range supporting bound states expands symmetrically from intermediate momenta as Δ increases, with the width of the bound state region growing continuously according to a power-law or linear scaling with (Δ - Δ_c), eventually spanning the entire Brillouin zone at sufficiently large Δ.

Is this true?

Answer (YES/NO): NO